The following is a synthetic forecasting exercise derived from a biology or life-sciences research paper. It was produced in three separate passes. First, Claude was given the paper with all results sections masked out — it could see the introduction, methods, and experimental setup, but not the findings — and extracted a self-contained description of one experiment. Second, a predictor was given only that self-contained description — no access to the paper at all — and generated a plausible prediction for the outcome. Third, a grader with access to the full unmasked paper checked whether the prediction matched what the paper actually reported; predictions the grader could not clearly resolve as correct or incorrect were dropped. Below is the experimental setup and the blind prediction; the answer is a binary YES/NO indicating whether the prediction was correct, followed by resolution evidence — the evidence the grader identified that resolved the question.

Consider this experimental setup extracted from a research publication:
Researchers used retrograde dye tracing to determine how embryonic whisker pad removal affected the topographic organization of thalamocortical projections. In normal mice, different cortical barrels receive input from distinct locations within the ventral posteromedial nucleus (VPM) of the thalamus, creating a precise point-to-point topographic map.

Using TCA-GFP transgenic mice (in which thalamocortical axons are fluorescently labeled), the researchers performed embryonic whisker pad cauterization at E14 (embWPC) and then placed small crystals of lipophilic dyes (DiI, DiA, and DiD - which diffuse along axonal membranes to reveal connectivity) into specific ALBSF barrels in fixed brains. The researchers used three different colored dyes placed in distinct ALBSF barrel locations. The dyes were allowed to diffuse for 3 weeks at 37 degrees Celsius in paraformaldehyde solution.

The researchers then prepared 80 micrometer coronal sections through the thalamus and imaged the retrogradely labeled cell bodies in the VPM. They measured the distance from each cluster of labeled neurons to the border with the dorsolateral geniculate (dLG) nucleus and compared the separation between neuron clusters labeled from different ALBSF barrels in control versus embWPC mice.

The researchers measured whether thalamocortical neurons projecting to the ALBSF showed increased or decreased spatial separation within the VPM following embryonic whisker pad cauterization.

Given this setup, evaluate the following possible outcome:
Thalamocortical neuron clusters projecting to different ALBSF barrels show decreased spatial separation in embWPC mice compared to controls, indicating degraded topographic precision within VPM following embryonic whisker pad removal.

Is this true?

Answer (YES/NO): NO